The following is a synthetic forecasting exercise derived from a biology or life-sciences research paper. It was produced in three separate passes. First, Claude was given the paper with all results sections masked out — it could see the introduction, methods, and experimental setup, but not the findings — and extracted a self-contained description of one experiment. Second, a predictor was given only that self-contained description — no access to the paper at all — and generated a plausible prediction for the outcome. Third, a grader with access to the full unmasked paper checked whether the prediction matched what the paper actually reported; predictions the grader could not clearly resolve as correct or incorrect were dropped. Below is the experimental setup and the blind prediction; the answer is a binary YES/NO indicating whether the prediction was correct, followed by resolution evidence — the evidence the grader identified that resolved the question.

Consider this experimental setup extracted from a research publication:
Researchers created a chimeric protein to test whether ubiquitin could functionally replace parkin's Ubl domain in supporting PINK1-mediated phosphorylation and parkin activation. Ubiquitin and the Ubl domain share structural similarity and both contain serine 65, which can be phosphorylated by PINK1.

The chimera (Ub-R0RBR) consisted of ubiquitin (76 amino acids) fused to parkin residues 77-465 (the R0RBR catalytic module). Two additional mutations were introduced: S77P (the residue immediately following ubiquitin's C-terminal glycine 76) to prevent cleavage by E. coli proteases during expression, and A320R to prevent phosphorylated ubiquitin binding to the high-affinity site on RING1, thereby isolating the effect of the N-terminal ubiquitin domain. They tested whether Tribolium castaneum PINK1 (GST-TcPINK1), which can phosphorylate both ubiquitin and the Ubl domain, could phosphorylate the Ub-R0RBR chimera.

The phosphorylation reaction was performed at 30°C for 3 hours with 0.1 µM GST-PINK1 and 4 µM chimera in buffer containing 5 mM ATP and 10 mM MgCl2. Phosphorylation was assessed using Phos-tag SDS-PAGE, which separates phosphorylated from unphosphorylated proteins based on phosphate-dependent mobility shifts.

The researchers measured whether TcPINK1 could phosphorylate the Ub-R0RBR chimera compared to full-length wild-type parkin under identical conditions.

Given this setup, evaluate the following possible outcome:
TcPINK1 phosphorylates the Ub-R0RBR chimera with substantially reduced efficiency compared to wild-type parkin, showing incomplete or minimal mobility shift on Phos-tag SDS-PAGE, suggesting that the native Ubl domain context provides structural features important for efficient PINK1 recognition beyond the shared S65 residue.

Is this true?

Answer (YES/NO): NO